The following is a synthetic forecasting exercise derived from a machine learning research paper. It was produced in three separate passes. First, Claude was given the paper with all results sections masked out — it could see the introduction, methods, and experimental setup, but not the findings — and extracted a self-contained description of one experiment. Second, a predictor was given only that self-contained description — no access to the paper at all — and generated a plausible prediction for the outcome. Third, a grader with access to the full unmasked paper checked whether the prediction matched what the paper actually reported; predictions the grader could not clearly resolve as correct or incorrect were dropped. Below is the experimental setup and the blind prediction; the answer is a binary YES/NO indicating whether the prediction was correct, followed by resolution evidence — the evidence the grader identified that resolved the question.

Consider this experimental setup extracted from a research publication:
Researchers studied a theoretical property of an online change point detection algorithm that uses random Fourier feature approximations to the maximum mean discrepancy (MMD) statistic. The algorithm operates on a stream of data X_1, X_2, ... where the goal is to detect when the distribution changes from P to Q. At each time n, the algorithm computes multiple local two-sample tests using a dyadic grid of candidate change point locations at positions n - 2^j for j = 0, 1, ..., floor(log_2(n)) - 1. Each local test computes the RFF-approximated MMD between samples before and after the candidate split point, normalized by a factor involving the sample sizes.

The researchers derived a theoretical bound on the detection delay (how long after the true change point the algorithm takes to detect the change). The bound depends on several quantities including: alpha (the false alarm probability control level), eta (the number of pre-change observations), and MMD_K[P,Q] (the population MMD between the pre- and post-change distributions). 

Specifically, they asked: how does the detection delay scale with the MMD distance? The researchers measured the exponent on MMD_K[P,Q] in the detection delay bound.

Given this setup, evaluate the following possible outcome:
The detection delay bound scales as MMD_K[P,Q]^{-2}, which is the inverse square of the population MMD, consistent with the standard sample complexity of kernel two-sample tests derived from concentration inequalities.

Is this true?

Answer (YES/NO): YES